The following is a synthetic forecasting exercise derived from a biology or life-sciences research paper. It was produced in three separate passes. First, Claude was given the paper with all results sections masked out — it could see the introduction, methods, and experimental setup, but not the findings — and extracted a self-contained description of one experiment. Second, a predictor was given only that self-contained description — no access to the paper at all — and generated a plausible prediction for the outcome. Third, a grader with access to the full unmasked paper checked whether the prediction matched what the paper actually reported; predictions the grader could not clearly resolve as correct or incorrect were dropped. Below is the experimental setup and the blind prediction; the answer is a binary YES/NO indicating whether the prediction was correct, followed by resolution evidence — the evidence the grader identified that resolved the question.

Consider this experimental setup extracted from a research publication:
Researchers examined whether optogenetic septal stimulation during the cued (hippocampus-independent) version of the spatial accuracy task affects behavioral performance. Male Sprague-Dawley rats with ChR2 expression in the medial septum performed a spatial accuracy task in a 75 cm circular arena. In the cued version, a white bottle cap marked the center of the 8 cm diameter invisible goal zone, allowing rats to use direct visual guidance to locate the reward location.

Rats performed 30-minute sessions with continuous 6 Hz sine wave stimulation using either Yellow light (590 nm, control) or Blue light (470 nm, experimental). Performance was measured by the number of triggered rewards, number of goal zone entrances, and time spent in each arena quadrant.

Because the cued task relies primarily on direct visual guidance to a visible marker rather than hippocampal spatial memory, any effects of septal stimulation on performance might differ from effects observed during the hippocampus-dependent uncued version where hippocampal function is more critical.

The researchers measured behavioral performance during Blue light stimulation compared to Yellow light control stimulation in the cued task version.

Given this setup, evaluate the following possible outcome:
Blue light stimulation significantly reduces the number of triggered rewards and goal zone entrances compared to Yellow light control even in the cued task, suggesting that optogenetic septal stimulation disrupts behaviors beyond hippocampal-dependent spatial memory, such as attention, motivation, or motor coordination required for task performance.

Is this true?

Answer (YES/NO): NO